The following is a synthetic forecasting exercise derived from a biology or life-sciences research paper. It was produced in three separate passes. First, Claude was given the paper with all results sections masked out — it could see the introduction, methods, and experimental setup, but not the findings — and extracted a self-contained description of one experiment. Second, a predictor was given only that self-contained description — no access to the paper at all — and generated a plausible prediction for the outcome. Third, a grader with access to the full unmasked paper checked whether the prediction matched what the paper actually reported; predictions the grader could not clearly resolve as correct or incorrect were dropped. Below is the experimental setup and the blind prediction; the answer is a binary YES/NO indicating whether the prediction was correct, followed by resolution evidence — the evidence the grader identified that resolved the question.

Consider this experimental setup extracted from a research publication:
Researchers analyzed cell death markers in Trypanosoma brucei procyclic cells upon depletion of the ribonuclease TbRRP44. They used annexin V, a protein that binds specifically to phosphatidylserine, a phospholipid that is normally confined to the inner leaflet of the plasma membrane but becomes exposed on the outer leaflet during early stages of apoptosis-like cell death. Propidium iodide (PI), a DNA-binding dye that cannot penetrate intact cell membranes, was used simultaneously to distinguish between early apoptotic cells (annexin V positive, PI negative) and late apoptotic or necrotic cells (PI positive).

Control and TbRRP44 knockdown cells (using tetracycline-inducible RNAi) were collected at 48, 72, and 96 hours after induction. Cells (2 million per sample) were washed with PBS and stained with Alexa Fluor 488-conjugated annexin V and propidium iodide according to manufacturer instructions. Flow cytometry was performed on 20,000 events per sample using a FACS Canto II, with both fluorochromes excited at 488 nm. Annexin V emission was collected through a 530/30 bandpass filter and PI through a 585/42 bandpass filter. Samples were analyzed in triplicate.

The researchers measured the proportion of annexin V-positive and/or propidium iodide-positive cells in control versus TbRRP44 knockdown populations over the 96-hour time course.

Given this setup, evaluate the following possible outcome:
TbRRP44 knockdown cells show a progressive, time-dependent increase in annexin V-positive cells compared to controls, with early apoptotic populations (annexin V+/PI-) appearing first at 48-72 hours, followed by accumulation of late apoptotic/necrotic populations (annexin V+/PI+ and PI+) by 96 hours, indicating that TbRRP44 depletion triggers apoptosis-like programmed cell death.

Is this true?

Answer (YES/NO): NO